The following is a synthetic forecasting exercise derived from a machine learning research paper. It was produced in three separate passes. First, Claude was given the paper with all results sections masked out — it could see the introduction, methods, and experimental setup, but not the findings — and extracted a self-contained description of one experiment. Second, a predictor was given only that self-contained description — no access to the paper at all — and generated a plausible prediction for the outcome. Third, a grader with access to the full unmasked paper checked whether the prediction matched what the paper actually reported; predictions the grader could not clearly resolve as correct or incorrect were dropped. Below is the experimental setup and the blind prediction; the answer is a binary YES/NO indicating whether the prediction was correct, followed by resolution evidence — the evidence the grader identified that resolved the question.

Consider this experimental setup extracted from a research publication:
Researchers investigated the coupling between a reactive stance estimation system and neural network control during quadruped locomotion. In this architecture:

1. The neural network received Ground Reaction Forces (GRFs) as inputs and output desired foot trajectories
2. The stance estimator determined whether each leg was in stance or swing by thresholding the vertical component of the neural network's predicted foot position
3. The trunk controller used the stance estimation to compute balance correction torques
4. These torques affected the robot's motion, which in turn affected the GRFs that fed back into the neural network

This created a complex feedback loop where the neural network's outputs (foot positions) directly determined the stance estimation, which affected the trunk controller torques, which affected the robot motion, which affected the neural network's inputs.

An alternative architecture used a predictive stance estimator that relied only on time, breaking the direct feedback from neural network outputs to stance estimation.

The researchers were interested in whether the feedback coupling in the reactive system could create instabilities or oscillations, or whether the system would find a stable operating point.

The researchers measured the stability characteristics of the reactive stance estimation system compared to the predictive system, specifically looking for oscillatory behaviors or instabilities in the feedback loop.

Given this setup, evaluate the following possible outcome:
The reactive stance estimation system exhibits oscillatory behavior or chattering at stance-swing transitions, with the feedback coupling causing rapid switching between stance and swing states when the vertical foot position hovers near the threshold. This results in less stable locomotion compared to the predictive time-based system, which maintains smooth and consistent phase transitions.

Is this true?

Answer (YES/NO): NO